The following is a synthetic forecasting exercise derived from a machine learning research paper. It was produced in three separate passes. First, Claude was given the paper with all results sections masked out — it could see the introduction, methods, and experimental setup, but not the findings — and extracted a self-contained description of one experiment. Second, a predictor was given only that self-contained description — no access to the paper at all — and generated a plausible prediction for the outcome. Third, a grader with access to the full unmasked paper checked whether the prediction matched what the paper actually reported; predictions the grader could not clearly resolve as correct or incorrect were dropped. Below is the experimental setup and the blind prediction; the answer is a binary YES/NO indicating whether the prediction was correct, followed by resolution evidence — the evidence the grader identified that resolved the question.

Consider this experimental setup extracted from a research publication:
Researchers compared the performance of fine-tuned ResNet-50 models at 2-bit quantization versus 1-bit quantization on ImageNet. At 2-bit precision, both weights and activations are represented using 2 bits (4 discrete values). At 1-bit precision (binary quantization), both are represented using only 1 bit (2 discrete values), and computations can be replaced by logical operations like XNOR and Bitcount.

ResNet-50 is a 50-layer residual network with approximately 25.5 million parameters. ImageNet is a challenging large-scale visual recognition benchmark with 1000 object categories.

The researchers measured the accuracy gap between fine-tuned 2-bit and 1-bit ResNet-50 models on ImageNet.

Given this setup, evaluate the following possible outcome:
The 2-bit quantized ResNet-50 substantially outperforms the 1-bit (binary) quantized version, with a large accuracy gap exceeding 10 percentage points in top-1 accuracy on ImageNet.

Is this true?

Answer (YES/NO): YES